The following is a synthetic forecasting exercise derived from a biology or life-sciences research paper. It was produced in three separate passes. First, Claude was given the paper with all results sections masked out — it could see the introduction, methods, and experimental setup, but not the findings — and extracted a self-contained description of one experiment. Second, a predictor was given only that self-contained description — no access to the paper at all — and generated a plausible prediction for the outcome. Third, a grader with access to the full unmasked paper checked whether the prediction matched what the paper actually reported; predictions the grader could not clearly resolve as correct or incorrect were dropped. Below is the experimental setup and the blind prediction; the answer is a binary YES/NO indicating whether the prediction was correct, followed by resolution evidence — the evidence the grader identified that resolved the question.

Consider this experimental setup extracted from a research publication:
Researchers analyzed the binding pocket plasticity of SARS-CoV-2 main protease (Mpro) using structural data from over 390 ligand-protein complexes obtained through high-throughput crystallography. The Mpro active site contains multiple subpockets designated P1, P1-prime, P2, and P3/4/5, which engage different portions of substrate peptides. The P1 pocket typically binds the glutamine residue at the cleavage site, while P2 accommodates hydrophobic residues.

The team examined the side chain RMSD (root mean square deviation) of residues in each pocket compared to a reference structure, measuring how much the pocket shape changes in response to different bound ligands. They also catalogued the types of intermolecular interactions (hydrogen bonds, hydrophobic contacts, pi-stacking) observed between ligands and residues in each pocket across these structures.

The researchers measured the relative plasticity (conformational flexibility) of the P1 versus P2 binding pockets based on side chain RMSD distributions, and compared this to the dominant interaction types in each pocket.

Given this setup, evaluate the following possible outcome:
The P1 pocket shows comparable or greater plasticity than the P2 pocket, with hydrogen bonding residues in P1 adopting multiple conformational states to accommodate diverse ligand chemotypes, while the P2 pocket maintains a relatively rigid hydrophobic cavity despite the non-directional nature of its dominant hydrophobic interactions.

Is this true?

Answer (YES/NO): NO